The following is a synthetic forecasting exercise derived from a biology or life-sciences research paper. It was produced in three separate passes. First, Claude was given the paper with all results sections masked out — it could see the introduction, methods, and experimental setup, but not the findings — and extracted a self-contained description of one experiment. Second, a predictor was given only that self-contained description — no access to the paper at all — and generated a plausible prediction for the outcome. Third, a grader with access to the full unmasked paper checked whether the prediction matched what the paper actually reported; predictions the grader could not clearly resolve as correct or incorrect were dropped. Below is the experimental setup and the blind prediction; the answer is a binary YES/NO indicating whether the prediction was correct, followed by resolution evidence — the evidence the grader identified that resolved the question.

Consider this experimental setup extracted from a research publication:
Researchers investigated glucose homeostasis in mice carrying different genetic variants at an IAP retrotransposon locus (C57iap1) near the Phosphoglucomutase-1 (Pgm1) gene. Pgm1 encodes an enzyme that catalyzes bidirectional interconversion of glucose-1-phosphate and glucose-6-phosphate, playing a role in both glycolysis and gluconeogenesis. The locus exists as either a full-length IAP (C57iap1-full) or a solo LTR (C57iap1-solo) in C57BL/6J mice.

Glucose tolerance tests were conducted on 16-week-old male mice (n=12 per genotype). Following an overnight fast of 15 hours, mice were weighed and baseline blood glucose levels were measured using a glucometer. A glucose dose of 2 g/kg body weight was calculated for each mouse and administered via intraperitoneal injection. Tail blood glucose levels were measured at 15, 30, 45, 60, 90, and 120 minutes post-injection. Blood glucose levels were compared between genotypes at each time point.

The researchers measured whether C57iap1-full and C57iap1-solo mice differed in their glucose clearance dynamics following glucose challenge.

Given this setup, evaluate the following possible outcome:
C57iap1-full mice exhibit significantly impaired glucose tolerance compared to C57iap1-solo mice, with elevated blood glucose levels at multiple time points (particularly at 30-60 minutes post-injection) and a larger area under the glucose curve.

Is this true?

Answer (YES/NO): NO